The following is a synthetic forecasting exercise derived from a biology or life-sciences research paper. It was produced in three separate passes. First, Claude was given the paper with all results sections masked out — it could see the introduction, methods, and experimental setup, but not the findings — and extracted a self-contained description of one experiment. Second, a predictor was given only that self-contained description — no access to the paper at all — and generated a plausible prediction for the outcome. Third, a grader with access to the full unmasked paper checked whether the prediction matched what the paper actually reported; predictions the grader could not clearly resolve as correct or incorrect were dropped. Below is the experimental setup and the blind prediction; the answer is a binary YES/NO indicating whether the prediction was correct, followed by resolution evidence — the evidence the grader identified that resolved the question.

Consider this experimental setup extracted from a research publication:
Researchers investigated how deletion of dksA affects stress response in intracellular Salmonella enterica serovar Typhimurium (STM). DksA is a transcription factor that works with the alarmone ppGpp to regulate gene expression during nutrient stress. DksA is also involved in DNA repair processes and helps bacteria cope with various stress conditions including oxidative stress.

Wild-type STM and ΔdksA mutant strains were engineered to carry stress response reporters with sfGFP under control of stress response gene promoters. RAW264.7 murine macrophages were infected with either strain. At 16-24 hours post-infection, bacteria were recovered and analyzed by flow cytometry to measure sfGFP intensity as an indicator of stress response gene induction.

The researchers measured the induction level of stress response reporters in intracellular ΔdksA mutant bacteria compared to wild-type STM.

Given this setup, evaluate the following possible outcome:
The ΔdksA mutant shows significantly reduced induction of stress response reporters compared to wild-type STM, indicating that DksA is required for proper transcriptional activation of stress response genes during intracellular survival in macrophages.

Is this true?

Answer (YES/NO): NO